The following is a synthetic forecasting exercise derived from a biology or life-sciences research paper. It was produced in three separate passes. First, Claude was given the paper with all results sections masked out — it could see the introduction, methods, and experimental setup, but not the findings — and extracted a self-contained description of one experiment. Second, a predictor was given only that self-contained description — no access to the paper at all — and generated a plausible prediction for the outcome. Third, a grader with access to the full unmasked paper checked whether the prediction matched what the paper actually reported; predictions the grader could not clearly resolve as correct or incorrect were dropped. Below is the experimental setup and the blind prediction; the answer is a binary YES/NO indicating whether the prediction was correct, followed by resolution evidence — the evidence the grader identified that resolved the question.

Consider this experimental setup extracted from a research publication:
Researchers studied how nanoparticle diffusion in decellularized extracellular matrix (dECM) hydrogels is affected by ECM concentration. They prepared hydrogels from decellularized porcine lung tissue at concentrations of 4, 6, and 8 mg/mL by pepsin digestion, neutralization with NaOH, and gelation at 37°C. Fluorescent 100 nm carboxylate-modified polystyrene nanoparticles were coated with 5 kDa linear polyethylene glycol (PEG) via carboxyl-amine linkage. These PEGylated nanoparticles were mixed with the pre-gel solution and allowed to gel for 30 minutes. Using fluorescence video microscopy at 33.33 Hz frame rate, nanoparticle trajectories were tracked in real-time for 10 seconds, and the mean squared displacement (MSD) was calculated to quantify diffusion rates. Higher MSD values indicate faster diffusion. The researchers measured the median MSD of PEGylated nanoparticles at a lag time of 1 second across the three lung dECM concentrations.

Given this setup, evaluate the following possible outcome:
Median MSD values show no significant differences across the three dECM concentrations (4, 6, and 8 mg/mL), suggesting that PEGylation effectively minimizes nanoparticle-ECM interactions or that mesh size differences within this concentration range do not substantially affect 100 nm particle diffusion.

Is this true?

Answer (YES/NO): NO